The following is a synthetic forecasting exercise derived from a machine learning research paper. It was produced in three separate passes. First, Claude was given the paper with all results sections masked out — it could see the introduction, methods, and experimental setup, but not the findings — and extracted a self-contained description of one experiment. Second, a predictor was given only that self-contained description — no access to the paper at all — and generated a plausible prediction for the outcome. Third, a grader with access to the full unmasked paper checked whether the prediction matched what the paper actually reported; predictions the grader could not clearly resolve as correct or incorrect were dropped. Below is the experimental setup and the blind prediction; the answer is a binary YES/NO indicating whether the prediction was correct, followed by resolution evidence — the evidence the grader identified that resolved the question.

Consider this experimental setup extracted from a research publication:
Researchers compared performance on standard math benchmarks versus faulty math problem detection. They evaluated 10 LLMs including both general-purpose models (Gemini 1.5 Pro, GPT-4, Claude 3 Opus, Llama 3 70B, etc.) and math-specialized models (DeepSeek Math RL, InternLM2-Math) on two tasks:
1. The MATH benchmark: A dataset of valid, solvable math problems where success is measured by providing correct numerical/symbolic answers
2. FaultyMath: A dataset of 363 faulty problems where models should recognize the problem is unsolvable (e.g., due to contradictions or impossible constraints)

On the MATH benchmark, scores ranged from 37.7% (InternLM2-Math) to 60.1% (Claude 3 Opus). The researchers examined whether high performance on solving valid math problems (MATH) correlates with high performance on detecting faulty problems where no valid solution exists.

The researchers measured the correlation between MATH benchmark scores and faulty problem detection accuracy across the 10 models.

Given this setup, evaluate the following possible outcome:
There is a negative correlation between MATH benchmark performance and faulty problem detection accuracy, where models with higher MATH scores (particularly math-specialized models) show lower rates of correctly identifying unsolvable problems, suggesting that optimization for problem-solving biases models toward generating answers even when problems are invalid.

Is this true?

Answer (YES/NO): NO